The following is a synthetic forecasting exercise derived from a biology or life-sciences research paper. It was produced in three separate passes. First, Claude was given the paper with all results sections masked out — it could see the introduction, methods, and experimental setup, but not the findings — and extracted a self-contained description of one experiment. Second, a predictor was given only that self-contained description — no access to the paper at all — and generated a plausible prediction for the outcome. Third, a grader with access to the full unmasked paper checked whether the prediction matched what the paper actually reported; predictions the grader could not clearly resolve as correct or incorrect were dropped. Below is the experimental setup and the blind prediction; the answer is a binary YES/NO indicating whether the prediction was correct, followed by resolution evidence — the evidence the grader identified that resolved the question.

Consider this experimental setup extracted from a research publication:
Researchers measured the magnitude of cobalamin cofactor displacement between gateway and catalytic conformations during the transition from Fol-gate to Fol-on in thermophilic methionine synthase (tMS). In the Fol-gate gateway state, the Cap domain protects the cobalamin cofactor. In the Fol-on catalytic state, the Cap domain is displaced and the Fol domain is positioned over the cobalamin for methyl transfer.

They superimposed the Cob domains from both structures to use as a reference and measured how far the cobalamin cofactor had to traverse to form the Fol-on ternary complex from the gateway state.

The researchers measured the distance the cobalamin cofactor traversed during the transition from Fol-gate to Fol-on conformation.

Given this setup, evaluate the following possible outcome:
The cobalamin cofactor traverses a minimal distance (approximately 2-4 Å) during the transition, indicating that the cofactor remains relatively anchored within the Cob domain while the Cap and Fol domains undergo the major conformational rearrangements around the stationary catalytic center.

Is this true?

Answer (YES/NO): NO